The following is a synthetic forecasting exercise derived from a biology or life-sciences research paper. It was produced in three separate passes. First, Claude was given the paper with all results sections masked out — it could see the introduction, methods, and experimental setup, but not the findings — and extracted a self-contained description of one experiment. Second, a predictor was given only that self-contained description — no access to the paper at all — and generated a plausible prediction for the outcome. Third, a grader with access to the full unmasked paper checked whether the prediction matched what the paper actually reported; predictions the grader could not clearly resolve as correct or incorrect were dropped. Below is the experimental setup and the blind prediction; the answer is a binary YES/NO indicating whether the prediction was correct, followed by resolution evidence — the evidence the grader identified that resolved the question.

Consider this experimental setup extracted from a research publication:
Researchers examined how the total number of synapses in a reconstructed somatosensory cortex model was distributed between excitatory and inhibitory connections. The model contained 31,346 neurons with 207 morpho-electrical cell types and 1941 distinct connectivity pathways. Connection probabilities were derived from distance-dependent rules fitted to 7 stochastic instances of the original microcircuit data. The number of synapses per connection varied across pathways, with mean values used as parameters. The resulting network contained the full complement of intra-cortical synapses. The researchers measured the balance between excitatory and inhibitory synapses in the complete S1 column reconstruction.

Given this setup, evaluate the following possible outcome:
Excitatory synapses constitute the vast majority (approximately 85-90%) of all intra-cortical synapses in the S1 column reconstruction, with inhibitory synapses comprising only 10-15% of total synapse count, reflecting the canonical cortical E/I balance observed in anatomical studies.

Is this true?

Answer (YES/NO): NO